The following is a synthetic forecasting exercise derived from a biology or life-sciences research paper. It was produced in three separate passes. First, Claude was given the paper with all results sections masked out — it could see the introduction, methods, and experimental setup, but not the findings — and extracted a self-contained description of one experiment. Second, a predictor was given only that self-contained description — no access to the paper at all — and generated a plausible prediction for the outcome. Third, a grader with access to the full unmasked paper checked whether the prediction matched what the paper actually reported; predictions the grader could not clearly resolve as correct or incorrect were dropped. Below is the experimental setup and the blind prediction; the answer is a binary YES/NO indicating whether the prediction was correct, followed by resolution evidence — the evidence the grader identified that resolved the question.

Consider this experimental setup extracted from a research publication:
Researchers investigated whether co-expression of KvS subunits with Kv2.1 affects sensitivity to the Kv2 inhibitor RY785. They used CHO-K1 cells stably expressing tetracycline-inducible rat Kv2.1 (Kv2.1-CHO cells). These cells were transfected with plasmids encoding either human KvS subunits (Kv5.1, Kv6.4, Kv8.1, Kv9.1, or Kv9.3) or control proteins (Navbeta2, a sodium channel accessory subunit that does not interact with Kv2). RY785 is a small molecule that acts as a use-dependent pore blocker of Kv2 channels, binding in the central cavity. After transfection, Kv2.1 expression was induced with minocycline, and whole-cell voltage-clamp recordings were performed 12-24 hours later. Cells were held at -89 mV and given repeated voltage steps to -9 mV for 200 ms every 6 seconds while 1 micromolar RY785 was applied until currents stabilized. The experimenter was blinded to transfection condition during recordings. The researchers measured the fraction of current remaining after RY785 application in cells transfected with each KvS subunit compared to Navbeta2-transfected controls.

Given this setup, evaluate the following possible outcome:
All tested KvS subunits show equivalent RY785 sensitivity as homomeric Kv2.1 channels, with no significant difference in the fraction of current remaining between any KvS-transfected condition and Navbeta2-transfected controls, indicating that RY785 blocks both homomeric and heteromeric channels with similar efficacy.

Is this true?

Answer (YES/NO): NO